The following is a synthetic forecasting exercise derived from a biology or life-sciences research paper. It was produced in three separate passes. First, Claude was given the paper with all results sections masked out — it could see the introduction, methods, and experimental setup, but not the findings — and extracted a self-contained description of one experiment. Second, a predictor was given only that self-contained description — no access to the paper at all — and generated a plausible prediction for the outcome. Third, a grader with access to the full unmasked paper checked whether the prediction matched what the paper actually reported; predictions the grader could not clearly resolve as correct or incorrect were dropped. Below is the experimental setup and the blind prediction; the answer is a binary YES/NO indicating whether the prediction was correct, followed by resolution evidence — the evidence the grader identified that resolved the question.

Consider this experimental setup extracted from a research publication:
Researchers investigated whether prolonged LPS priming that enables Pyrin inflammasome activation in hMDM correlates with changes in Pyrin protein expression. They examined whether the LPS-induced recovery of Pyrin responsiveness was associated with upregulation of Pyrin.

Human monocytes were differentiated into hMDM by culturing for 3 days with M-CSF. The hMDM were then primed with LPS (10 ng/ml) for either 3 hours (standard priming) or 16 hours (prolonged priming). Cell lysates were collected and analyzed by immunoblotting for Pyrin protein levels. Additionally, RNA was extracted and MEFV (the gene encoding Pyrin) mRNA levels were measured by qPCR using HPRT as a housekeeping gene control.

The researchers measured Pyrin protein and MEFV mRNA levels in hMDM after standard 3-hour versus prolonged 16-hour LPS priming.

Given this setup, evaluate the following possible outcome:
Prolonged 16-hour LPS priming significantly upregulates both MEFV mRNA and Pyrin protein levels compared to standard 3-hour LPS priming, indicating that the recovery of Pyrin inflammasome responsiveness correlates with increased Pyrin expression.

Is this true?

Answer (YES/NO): YES